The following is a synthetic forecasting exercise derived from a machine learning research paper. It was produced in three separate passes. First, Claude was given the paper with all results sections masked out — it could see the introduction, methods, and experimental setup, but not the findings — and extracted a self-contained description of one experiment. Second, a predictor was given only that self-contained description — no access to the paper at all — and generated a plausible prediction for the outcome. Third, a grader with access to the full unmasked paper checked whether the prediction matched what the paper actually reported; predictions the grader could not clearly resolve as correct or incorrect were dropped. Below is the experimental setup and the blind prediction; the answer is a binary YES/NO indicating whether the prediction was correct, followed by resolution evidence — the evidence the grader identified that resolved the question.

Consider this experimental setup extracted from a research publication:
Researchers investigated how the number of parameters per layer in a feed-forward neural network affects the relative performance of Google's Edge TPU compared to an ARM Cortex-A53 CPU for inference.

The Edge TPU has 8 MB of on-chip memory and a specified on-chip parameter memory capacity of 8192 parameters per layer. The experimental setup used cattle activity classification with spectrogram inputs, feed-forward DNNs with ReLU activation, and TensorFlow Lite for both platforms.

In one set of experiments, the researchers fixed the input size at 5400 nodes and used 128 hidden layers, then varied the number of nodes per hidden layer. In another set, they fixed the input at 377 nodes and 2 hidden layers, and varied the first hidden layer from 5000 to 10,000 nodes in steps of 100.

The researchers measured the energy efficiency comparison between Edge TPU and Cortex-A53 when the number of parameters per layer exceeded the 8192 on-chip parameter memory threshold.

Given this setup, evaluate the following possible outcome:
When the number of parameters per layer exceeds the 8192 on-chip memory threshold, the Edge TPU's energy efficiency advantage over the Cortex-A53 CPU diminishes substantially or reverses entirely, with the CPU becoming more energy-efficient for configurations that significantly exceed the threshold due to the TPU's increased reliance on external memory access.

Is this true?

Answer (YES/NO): YES